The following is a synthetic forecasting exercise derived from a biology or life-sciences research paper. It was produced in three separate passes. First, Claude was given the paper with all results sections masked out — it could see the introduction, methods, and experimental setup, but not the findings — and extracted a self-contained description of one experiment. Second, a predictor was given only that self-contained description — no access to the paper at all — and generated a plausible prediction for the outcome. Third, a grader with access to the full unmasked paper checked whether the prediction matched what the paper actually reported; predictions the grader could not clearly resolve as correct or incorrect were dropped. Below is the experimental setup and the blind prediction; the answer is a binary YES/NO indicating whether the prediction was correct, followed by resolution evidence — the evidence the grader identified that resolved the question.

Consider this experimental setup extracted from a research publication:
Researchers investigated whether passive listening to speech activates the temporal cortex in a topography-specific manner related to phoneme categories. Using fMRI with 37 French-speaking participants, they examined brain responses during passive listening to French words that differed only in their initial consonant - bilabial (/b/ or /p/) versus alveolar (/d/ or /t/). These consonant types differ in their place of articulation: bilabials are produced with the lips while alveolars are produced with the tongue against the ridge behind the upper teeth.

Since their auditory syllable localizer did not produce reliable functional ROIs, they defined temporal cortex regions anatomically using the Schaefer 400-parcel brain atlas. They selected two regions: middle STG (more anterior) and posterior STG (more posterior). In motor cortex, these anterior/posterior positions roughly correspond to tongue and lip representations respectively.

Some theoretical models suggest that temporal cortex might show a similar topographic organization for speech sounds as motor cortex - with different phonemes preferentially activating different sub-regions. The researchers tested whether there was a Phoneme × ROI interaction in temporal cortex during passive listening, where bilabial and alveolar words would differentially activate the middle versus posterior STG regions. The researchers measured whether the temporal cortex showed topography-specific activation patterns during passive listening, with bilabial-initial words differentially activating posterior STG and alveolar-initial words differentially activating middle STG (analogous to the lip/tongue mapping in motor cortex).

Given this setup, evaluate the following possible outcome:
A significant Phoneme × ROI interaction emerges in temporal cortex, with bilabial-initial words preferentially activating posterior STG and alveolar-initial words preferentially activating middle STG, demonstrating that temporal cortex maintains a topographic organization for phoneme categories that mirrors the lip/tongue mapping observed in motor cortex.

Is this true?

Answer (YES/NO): NO